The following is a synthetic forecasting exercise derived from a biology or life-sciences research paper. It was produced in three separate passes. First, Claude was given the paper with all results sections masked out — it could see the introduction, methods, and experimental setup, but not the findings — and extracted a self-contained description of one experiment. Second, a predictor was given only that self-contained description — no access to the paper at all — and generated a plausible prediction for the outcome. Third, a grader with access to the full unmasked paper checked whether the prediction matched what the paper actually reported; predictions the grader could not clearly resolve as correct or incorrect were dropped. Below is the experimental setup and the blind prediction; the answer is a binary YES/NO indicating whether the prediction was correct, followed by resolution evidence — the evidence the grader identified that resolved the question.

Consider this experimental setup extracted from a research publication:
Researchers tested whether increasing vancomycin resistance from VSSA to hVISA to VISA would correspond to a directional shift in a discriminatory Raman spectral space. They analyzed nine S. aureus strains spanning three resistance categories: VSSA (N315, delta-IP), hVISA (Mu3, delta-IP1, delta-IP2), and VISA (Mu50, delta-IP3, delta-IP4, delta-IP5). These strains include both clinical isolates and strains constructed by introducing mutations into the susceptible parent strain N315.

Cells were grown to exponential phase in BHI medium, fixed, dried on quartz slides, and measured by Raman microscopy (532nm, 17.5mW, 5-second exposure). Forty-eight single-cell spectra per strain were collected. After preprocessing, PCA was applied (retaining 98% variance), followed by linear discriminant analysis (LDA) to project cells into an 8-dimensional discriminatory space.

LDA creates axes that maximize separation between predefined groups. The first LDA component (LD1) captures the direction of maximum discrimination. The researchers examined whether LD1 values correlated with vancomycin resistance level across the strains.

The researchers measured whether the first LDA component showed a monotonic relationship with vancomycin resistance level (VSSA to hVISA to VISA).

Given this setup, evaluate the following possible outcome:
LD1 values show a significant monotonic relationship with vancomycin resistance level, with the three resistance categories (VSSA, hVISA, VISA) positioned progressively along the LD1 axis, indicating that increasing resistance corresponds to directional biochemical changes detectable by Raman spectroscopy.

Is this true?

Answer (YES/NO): YES